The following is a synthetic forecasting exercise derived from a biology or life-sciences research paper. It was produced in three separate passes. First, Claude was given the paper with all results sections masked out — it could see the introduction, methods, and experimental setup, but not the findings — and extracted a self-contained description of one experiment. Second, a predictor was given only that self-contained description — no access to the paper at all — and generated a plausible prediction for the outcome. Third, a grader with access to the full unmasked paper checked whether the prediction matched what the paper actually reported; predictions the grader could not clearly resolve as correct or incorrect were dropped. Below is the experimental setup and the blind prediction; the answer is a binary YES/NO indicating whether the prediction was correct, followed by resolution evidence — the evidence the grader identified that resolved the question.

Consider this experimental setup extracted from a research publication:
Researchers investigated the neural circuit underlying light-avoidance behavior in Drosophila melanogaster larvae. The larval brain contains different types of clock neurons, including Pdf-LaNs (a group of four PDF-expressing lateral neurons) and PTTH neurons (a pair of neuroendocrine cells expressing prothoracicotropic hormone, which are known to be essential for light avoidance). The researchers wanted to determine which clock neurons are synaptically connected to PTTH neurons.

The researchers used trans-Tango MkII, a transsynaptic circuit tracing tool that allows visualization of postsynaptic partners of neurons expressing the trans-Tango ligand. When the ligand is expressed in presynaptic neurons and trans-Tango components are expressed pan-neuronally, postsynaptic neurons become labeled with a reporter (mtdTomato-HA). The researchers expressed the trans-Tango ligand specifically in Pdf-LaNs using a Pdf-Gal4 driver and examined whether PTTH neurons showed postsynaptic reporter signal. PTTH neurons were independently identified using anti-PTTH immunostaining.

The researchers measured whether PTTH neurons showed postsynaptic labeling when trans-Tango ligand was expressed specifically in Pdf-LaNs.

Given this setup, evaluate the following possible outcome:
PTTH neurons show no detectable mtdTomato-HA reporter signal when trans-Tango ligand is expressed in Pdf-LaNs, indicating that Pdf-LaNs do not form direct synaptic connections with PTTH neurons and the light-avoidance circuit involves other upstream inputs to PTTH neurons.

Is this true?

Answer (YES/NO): YES